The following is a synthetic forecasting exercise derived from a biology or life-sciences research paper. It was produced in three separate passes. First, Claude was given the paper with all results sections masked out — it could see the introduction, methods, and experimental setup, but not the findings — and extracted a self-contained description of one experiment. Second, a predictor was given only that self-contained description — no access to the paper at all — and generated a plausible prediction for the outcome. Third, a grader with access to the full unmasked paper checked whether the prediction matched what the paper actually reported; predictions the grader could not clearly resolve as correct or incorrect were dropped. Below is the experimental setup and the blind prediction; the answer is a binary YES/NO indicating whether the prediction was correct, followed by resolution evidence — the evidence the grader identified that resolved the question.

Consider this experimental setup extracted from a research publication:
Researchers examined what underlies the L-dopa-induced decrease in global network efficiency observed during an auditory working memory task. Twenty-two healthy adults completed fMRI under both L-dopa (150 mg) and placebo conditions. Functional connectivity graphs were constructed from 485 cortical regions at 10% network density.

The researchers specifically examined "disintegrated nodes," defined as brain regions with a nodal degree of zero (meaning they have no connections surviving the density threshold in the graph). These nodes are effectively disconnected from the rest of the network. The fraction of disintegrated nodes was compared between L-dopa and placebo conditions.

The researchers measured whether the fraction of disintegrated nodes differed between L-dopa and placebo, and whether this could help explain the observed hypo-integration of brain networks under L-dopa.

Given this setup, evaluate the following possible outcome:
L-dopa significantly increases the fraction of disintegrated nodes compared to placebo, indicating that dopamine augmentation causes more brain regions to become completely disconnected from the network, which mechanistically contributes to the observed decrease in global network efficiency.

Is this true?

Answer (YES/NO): YES